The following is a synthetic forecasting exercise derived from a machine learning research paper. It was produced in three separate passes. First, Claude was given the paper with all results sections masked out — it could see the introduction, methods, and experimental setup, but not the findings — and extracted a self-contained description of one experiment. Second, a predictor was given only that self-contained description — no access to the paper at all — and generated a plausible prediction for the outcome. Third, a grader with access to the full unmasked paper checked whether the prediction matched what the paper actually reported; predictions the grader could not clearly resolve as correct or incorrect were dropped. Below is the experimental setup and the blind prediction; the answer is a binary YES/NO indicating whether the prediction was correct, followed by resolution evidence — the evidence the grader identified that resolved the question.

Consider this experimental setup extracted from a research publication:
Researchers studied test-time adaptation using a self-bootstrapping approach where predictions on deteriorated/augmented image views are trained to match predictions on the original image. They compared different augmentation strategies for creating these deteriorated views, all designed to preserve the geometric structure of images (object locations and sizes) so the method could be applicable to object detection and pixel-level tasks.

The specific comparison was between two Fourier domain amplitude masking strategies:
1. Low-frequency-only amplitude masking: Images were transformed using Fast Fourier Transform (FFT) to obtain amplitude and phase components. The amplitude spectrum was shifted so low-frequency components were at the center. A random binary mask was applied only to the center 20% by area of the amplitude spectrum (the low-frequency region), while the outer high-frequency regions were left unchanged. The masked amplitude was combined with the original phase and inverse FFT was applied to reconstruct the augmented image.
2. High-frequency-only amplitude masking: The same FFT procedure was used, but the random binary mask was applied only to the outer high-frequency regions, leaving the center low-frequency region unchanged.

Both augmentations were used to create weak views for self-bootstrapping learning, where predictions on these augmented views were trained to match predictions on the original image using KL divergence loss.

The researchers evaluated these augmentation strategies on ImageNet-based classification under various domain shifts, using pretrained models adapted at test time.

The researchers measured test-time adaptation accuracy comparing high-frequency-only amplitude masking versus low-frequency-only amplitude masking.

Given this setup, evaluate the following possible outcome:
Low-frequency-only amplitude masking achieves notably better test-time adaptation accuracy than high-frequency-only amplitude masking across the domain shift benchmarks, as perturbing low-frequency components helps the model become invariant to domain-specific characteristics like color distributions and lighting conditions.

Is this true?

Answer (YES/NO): NO